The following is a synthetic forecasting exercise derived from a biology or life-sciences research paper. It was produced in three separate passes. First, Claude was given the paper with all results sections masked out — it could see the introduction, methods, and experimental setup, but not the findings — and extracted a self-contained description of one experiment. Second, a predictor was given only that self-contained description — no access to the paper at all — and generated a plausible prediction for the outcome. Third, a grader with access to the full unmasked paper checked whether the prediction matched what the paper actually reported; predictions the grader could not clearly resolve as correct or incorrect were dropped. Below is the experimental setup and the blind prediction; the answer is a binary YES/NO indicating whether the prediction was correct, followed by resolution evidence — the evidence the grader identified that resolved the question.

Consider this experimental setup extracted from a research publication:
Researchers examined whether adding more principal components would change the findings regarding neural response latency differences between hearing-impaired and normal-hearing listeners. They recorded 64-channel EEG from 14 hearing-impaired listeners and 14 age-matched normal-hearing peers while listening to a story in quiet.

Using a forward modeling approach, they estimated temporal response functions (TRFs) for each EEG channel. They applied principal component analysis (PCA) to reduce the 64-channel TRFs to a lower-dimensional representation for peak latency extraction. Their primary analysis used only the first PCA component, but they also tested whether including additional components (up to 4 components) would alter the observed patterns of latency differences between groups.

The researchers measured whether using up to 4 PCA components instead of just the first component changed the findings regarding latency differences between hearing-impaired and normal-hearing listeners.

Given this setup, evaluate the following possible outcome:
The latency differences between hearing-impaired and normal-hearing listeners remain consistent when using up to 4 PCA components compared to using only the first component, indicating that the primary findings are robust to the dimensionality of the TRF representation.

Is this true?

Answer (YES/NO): YES